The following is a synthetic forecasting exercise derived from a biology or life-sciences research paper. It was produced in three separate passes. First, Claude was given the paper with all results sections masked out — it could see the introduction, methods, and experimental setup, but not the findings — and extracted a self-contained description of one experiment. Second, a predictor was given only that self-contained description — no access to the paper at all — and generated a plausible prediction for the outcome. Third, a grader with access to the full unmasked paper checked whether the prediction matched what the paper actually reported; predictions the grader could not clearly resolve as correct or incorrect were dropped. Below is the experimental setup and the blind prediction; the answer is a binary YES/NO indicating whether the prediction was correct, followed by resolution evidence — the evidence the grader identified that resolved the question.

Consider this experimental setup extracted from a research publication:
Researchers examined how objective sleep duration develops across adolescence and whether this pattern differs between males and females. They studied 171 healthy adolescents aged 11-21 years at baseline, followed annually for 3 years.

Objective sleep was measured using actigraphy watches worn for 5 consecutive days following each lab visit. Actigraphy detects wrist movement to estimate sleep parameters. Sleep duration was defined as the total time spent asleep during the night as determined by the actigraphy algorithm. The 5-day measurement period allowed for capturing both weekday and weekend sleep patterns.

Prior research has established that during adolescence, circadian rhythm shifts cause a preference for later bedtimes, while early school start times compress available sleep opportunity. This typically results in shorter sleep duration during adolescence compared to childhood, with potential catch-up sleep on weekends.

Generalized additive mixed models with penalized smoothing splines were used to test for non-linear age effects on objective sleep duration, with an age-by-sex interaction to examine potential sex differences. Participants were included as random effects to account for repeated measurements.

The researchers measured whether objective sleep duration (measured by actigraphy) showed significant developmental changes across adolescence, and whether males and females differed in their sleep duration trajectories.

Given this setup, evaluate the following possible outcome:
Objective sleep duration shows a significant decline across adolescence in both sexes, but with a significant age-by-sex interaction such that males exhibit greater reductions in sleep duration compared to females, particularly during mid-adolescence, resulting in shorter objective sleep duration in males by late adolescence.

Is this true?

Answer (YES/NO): NO